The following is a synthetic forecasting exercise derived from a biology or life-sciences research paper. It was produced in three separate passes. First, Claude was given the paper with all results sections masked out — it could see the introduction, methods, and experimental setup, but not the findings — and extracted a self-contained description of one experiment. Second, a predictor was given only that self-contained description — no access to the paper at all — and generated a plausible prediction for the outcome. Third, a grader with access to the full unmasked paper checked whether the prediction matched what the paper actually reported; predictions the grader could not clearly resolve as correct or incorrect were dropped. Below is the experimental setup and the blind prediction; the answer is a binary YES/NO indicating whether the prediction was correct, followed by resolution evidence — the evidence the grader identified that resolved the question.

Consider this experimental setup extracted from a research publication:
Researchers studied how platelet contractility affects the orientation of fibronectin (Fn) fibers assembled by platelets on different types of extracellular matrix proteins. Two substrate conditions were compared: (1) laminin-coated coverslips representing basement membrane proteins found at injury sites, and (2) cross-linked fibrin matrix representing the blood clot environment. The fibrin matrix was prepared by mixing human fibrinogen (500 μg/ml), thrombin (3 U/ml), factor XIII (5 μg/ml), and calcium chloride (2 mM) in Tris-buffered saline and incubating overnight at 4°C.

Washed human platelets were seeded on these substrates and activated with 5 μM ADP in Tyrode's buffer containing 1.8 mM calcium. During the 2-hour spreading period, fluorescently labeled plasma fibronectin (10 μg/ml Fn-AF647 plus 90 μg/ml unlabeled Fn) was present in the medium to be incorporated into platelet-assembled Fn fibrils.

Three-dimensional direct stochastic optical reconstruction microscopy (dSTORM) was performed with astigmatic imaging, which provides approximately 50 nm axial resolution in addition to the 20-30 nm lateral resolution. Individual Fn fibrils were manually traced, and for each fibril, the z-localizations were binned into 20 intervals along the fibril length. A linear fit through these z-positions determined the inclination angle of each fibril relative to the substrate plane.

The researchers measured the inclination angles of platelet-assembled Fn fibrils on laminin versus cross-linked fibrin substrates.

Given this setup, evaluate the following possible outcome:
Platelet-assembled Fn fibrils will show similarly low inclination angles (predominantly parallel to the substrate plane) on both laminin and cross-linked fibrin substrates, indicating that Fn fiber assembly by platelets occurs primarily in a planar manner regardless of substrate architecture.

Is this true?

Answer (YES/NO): NO